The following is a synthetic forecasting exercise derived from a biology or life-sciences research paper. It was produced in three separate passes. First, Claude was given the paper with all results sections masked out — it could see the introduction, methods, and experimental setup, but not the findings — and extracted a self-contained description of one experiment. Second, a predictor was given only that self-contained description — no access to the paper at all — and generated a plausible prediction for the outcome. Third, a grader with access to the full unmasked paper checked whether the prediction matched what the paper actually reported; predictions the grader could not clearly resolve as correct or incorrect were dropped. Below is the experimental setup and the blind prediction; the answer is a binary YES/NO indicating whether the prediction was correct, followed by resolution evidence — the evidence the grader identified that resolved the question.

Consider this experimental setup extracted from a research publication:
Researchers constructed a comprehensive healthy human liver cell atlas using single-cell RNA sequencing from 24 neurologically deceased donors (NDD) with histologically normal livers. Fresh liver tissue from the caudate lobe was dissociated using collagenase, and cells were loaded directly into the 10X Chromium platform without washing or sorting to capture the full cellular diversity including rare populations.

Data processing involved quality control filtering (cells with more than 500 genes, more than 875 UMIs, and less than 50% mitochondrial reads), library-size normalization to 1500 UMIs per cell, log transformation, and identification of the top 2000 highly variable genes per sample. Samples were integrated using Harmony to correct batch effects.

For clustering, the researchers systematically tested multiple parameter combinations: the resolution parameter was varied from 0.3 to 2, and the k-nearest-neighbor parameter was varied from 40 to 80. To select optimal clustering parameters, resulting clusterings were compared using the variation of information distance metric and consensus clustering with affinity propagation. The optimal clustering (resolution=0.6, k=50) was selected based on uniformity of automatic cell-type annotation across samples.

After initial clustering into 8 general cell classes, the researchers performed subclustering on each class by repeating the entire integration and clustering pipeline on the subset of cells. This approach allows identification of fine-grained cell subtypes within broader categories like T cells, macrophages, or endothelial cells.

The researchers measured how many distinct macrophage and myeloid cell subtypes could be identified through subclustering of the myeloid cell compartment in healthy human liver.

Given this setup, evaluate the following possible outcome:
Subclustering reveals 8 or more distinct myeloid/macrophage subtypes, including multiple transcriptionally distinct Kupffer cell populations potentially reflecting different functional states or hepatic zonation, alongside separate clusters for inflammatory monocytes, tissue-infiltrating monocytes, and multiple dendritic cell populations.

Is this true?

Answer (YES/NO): YES